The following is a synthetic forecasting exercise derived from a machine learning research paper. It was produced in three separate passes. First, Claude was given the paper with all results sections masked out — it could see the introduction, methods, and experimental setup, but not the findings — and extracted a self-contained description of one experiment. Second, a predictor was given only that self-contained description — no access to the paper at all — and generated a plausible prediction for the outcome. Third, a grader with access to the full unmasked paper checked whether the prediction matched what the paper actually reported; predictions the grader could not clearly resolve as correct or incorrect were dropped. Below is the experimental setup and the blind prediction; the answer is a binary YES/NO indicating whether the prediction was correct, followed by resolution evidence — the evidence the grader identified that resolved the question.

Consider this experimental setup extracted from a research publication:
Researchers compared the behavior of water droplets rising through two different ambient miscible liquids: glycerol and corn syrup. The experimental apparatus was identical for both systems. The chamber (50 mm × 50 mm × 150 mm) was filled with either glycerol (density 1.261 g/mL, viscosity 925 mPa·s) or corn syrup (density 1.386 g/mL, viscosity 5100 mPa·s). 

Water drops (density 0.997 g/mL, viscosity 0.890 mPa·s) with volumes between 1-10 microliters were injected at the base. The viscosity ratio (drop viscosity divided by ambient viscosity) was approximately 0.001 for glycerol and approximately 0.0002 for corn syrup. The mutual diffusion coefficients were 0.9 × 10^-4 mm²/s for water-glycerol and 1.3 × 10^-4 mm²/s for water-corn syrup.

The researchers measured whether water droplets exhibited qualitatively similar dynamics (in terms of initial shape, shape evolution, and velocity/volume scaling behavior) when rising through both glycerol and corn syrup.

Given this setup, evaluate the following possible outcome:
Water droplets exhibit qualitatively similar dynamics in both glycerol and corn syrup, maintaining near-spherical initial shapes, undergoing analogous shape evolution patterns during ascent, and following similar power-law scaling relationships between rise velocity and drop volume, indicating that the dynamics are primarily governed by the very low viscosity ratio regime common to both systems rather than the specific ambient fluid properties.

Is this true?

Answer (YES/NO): NO